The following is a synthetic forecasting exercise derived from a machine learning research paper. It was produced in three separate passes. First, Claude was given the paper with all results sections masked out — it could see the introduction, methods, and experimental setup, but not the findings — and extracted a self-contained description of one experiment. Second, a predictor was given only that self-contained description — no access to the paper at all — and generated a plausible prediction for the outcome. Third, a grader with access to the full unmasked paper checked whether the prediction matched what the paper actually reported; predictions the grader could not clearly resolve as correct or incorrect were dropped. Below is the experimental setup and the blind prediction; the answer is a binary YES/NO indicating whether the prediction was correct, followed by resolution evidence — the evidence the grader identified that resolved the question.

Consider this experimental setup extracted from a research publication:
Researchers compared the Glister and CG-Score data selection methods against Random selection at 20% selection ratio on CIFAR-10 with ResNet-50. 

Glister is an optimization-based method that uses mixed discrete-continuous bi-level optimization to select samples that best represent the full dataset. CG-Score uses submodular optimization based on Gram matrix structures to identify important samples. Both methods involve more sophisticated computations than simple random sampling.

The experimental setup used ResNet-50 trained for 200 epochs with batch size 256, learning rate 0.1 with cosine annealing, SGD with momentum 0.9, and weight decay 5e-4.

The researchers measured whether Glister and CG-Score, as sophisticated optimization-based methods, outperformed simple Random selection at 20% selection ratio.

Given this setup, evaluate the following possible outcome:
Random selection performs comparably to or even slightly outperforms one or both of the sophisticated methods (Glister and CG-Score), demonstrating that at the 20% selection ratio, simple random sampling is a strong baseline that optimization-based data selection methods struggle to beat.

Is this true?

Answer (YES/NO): NO